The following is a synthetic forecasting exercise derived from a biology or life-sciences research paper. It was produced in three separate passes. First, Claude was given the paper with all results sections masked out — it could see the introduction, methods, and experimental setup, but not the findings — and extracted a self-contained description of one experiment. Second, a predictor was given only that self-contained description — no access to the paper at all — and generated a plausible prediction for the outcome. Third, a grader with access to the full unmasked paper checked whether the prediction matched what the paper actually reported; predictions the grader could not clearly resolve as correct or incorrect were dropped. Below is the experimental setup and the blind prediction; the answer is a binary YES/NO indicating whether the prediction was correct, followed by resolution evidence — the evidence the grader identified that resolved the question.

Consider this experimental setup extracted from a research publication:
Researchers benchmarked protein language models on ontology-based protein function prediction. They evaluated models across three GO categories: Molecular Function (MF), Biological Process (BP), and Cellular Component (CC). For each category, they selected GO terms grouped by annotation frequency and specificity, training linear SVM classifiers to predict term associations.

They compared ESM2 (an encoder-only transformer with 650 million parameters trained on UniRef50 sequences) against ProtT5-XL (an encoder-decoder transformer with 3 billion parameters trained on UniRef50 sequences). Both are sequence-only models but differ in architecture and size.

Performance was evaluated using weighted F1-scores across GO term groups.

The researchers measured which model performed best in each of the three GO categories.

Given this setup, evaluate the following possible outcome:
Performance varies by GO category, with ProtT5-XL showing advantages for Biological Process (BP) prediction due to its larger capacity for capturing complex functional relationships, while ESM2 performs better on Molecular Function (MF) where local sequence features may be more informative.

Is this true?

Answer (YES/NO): NO